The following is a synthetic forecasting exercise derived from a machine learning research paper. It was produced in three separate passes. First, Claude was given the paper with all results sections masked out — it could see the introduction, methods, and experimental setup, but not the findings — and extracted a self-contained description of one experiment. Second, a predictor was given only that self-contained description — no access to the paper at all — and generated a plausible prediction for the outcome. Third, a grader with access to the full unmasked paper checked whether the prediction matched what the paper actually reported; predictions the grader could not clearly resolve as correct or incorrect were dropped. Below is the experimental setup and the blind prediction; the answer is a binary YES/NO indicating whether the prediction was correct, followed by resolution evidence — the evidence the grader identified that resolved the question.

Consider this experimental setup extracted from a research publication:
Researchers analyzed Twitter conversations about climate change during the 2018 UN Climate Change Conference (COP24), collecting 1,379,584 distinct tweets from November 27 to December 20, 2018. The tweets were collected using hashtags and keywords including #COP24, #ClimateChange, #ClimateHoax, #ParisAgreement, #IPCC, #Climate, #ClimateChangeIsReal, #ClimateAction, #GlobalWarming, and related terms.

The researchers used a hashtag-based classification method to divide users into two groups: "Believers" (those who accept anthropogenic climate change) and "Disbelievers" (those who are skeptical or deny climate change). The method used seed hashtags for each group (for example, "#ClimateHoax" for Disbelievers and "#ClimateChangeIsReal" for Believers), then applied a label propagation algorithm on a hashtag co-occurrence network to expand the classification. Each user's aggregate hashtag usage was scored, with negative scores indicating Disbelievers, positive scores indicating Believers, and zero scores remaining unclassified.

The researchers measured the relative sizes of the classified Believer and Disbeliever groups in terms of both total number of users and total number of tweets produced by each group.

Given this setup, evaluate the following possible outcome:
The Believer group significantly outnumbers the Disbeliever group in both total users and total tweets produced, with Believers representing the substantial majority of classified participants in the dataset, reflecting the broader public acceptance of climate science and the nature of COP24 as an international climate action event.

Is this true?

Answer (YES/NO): YES